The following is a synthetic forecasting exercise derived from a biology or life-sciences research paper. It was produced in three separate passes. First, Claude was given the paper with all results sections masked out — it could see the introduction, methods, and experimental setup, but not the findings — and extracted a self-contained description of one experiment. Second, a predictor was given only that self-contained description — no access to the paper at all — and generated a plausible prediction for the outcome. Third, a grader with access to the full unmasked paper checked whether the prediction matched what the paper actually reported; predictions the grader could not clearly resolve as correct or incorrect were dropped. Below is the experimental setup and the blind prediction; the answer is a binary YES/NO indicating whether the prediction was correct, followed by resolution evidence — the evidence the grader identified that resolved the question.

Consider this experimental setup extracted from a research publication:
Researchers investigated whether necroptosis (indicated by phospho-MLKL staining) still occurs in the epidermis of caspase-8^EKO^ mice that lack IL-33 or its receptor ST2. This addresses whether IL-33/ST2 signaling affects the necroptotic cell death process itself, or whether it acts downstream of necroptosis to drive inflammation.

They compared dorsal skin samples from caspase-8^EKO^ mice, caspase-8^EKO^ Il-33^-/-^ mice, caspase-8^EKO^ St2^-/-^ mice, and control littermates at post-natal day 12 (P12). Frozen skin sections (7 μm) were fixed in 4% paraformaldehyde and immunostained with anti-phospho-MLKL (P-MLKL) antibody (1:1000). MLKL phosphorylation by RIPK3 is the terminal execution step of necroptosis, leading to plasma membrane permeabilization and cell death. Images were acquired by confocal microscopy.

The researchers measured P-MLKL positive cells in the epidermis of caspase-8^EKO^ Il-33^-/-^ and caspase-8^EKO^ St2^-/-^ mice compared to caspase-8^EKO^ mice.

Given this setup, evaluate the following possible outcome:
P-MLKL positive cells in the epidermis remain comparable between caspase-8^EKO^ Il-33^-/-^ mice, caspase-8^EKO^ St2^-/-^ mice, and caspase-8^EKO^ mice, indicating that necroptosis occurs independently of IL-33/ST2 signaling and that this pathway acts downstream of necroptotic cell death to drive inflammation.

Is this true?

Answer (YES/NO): YES